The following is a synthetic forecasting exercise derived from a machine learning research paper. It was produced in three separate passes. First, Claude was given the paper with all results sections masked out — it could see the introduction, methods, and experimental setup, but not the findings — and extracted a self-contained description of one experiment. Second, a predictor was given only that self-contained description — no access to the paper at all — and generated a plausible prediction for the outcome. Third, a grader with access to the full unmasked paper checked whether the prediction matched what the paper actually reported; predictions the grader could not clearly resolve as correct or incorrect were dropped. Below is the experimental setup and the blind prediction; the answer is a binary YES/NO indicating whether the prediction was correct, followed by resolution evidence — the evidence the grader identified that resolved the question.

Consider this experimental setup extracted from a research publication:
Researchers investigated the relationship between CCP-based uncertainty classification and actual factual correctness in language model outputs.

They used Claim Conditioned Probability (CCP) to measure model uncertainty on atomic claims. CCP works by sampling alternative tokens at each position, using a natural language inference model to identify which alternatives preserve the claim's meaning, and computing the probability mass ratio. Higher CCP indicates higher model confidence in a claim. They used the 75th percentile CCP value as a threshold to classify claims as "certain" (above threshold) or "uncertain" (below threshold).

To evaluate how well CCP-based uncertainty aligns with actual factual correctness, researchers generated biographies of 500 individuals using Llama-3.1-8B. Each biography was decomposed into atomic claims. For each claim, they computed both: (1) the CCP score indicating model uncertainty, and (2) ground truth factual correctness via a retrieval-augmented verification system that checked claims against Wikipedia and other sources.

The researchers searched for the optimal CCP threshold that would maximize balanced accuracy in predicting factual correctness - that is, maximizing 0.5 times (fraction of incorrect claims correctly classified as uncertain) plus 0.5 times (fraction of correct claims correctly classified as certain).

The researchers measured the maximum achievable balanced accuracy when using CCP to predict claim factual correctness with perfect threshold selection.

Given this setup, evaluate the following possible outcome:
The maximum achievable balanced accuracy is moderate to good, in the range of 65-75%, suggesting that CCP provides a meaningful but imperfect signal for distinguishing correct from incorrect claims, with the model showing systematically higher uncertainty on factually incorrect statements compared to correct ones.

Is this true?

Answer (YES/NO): NO